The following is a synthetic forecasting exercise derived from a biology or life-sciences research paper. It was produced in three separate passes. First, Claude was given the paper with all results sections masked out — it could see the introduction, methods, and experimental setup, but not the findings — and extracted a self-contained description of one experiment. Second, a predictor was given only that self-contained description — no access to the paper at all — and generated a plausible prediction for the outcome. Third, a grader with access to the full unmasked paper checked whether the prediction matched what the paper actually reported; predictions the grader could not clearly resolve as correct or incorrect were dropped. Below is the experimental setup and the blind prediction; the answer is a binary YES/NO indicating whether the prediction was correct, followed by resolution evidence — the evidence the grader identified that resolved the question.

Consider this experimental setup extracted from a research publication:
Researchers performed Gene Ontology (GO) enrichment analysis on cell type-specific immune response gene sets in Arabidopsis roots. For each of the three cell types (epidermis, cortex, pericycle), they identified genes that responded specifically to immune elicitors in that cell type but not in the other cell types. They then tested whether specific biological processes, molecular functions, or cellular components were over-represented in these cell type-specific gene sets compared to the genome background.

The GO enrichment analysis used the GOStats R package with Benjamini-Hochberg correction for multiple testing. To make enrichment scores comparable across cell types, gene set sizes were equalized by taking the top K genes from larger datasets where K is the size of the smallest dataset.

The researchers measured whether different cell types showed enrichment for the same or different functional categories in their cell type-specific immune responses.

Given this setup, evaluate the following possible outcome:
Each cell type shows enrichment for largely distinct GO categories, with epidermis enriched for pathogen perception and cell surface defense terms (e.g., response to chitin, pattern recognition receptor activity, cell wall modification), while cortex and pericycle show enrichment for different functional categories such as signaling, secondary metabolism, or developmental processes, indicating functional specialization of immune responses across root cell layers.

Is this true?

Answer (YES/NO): NO